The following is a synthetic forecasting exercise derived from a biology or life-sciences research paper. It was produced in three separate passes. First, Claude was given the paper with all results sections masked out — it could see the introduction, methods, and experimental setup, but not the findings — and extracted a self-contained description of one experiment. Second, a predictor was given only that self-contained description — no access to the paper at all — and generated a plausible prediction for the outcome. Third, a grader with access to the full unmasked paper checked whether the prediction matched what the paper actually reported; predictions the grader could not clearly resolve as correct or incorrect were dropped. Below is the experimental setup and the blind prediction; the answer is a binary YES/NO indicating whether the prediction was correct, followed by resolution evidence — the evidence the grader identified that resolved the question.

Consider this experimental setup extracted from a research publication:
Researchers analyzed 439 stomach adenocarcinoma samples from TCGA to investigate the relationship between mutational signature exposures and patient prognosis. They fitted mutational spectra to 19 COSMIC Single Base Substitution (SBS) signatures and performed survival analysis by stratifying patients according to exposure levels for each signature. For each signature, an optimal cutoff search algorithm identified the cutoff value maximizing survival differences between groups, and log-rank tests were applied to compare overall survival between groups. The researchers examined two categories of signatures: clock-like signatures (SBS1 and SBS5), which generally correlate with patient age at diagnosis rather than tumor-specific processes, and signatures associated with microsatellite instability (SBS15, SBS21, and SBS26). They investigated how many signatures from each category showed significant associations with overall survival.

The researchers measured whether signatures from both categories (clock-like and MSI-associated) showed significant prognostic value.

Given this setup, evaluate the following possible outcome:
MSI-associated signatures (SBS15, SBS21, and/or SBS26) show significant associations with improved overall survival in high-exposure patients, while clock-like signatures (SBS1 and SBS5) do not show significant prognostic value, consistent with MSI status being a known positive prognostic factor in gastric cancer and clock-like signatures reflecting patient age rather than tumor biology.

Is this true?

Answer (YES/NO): NO